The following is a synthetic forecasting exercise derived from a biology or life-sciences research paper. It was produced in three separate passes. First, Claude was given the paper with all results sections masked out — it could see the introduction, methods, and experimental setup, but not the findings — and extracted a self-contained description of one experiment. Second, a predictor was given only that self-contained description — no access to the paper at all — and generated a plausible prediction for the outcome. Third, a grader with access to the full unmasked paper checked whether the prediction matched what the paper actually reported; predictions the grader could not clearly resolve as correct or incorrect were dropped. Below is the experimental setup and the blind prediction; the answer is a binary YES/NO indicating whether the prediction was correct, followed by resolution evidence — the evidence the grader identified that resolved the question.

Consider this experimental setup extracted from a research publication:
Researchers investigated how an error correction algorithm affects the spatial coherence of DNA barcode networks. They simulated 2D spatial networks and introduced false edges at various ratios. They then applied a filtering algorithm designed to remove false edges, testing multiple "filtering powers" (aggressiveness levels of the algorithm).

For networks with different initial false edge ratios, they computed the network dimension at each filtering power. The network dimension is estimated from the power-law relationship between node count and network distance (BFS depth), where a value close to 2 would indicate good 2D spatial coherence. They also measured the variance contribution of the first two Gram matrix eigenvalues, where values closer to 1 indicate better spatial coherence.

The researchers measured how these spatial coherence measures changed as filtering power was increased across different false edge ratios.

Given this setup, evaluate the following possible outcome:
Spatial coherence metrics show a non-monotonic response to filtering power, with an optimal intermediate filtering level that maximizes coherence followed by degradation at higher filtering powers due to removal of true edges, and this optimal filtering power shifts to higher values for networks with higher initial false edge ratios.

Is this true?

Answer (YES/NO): NO